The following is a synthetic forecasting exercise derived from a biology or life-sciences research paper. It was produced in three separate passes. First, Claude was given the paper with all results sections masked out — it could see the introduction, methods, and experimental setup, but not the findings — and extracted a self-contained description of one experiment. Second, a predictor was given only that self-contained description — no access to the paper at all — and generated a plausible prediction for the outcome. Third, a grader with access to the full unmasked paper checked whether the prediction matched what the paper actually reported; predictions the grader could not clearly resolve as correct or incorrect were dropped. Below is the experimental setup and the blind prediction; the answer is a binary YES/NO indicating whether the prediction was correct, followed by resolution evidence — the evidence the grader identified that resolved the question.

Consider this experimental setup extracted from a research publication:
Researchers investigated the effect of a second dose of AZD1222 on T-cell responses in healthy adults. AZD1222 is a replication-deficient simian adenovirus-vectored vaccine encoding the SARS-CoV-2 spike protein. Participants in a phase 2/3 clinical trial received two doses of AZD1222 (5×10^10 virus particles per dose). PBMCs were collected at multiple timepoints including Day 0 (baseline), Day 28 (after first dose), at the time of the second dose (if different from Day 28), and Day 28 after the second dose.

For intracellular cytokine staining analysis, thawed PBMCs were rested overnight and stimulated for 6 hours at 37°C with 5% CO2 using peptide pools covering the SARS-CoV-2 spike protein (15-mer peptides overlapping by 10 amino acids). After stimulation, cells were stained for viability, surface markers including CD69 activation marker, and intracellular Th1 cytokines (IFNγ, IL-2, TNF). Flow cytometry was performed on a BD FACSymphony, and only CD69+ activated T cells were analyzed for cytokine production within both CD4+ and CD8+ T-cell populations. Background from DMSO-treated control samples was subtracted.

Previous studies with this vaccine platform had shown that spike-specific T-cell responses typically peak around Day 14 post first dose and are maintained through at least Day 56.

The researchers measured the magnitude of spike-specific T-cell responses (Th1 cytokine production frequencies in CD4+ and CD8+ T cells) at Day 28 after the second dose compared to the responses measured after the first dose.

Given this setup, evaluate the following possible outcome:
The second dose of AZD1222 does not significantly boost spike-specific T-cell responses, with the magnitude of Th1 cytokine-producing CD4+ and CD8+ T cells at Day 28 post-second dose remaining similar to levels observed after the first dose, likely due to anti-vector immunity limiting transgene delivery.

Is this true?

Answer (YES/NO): YES